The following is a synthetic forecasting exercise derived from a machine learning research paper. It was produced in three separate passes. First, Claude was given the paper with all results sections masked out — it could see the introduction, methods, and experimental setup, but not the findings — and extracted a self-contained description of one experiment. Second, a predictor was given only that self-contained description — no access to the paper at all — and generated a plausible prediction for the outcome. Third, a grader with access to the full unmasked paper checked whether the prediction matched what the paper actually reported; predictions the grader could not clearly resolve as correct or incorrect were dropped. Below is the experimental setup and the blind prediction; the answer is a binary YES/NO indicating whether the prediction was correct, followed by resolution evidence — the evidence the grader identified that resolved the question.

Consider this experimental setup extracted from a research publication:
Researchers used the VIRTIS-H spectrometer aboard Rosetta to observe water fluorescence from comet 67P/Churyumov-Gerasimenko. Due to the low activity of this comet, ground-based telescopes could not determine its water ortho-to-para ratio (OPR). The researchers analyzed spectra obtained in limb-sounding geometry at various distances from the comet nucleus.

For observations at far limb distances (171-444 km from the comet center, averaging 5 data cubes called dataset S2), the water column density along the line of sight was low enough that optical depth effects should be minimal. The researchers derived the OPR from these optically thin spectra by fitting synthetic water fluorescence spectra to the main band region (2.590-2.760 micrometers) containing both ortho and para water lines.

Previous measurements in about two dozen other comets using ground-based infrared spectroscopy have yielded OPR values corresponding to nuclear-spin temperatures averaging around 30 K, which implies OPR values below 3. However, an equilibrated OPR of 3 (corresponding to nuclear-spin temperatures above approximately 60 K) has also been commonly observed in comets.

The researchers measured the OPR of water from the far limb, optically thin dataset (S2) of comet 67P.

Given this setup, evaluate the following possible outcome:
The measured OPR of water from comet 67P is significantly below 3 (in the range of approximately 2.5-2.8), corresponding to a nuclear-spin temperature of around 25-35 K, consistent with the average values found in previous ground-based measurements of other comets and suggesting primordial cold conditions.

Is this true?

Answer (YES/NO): NO